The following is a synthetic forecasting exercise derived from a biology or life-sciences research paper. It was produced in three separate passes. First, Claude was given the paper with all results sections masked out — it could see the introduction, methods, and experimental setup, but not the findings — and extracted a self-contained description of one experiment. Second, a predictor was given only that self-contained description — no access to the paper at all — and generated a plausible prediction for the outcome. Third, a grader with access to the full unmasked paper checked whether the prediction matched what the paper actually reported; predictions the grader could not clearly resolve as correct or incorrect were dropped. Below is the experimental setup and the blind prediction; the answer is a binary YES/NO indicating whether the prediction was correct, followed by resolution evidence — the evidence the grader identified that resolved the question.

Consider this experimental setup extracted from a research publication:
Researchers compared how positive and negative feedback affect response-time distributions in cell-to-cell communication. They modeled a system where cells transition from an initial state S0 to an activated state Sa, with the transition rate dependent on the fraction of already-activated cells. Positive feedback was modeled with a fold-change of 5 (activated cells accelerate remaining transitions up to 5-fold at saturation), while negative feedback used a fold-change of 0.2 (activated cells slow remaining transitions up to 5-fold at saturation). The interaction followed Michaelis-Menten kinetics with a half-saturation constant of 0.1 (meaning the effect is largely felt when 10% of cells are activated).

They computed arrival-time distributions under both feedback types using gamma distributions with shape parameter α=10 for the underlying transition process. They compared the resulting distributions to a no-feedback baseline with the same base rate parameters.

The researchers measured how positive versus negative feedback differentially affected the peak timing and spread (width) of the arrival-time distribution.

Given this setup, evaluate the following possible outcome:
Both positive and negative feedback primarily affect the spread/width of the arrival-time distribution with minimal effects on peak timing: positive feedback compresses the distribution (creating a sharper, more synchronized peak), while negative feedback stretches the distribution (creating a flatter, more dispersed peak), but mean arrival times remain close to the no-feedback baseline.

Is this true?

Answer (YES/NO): YES